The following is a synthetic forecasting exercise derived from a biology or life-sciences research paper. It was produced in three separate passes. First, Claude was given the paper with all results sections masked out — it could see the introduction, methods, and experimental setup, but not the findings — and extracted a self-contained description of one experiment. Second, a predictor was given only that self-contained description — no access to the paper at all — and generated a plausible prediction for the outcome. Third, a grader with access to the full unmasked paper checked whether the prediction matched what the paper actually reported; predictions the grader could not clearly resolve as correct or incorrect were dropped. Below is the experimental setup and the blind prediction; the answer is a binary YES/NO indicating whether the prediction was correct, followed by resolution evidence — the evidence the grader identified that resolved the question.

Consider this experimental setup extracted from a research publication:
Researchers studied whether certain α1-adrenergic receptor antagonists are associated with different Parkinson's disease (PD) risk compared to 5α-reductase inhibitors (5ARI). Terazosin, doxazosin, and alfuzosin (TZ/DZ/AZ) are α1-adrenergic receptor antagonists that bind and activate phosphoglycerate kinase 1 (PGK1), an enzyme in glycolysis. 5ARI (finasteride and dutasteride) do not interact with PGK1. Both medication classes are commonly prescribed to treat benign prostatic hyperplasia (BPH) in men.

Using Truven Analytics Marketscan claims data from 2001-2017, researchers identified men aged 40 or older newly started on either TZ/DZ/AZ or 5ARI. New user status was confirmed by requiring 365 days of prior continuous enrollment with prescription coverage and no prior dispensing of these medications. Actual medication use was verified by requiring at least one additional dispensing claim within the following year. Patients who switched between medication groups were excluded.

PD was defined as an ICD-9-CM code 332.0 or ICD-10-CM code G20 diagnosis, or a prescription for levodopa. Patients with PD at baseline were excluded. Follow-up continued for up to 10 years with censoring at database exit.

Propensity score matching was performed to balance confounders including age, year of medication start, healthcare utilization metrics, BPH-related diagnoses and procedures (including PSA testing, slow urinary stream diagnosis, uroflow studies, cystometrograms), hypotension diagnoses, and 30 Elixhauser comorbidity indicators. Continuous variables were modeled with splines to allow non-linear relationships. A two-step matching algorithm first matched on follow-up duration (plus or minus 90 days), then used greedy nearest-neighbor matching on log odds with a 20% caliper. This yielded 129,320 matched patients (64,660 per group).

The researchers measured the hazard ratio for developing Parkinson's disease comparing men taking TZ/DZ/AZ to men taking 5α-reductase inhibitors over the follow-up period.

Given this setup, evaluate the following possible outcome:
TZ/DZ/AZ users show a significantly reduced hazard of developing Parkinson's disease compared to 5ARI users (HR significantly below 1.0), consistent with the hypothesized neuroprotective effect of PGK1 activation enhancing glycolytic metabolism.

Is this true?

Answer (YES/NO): YES